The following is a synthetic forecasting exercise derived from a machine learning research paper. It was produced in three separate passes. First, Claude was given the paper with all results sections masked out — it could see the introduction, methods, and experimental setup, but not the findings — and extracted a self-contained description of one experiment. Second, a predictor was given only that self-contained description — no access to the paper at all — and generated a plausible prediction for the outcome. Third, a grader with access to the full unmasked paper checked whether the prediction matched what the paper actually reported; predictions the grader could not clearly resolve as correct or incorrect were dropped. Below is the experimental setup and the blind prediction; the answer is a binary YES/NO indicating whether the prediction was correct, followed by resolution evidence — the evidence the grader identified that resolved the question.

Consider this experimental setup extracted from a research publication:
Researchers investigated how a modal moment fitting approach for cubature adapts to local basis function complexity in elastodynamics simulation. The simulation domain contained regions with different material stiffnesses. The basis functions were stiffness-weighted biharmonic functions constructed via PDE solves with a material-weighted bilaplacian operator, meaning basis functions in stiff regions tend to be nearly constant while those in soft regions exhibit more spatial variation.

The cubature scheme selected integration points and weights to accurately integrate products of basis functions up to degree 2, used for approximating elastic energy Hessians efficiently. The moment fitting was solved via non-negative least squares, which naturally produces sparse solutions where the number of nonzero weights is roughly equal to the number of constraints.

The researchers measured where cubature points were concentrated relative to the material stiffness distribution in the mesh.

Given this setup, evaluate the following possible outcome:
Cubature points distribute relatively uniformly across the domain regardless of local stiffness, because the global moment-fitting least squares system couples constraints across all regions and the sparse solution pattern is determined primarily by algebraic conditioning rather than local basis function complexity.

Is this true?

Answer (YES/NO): NO